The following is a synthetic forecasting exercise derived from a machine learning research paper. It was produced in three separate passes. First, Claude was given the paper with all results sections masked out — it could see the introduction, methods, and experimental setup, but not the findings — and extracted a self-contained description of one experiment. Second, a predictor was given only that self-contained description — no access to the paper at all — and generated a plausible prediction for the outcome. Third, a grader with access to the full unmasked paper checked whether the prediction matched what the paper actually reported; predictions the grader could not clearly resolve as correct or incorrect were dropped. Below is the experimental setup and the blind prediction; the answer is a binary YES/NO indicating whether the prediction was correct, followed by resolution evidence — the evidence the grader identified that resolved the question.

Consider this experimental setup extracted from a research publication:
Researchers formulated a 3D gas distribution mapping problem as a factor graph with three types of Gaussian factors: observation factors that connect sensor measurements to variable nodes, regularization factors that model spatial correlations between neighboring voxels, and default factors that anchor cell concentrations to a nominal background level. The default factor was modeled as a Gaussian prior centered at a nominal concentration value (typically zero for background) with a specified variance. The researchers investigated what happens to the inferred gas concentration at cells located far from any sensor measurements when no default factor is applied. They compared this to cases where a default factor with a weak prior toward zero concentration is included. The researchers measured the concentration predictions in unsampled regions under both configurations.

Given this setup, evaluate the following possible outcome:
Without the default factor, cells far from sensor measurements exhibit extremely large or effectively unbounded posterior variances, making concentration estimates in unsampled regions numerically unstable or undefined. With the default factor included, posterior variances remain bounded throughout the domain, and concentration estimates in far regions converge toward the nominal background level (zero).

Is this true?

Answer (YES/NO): NO